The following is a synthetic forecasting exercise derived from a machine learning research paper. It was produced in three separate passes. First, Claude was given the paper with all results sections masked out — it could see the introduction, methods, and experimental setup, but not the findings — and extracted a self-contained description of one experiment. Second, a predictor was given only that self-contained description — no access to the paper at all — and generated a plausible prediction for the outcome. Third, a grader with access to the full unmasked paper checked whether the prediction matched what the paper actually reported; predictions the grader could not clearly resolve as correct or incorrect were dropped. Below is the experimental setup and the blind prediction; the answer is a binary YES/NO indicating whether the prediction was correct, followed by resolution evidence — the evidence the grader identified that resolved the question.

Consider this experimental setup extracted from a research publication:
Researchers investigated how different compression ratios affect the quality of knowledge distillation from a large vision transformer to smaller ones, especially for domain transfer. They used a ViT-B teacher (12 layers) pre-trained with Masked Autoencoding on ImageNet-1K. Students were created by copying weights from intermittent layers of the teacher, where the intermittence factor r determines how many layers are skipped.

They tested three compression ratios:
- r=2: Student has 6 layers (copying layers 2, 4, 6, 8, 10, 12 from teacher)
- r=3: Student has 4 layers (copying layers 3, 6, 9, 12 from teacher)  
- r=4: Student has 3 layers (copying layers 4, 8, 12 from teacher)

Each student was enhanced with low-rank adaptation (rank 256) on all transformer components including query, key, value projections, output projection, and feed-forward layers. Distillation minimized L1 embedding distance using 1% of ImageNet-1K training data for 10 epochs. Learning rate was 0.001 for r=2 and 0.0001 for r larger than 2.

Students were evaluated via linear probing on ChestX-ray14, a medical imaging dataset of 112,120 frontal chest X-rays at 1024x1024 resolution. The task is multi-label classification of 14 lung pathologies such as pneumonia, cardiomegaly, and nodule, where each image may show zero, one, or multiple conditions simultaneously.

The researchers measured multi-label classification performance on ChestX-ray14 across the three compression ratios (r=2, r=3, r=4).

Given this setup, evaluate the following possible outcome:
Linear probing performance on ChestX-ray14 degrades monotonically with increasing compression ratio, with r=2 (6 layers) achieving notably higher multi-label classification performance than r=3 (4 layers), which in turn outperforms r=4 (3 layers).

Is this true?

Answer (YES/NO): NO